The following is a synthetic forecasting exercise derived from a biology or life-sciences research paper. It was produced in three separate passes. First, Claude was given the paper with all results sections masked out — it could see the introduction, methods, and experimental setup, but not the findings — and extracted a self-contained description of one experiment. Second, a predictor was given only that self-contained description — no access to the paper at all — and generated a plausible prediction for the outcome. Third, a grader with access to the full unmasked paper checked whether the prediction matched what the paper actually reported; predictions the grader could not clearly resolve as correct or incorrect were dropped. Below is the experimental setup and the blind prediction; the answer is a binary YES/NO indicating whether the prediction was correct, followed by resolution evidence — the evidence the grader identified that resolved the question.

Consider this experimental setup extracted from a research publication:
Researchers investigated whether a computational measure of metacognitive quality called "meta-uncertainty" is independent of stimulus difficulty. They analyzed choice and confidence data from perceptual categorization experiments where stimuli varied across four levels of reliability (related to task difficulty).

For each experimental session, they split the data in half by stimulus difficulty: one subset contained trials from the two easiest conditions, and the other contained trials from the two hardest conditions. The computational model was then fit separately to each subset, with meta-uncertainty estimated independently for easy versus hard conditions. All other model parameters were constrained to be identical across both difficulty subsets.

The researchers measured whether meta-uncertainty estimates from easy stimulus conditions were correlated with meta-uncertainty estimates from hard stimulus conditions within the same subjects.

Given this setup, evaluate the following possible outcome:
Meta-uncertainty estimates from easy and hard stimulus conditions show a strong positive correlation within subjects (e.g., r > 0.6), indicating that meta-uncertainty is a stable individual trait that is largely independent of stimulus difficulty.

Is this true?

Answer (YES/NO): YES